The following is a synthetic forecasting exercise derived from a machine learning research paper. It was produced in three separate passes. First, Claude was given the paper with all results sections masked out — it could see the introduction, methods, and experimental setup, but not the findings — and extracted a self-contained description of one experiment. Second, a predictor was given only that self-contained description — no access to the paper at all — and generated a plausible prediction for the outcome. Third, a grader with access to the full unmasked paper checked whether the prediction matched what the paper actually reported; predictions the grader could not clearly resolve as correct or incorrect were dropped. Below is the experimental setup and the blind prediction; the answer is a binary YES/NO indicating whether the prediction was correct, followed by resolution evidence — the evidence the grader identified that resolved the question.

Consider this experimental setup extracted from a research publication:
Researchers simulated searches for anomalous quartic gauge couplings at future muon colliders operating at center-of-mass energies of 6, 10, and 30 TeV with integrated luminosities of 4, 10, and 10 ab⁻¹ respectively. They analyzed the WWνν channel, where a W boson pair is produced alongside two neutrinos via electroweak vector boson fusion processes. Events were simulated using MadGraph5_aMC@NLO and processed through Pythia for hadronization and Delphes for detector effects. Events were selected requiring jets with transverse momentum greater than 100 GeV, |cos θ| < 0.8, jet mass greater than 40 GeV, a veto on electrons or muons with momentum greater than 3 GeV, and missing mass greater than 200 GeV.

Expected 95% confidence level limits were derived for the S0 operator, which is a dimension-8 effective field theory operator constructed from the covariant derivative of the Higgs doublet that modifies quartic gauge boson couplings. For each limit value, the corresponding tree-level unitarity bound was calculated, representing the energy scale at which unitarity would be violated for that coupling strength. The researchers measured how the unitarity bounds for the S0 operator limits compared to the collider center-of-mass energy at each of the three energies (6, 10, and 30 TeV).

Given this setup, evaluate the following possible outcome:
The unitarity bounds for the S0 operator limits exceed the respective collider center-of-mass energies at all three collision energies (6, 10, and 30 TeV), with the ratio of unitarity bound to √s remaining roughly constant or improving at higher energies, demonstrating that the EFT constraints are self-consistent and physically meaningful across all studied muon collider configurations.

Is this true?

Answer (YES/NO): NO